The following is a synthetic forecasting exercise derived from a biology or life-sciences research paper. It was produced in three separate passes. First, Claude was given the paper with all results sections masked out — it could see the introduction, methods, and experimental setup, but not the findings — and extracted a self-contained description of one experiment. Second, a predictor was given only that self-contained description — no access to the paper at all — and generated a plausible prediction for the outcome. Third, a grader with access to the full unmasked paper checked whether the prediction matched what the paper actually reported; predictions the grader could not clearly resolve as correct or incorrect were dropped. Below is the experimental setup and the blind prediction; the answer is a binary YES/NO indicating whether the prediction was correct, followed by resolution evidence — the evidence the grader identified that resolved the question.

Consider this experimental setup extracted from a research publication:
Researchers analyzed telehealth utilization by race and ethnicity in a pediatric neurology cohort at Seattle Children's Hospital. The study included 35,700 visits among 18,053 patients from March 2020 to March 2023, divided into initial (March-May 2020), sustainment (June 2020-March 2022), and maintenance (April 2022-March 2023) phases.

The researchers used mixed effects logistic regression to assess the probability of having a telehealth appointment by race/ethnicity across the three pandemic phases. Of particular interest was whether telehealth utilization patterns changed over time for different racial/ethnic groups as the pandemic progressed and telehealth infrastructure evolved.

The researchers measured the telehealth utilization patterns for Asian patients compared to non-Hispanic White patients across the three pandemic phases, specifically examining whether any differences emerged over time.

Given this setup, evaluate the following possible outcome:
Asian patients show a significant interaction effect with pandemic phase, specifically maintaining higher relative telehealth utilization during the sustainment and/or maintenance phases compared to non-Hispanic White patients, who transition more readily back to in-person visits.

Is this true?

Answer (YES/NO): NO